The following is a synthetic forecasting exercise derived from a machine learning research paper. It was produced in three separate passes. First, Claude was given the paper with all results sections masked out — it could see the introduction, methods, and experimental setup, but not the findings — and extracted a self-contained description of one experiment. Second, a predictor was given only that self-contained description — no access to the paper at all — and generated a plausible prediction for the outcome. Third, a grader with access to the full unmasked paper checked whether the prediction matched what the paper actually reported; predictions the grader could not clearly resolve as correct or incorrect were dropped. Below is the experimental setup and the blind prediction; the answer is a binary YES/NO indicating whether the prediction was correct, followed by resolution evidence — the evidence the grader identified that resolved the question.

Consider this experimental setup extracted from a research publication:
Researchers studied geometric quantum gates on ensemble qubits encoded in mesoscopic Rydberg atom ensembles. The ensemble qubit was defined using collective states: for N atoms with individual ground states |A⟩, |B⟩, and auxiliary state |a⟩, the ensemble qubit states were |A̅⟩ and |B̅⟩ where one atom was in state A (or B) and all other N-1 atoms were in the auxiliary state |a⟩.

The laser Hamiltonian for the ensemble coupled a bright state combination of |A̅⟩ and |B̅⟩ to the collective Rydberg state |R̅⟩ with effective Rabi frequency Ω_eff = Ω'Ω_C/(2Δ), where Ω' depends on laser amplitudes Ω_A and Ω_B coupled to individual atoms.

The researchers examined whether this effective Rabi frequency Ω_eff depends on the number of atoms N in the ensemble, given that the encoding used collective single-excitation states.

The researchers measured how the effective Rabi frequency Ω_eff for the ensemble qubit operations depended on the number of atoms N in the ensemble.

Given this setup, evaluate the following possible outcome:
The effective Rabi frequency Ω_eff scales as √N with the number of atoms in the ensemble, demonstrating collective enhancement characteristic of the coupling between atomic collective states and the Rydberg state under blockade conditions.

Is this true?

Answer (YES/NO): NO